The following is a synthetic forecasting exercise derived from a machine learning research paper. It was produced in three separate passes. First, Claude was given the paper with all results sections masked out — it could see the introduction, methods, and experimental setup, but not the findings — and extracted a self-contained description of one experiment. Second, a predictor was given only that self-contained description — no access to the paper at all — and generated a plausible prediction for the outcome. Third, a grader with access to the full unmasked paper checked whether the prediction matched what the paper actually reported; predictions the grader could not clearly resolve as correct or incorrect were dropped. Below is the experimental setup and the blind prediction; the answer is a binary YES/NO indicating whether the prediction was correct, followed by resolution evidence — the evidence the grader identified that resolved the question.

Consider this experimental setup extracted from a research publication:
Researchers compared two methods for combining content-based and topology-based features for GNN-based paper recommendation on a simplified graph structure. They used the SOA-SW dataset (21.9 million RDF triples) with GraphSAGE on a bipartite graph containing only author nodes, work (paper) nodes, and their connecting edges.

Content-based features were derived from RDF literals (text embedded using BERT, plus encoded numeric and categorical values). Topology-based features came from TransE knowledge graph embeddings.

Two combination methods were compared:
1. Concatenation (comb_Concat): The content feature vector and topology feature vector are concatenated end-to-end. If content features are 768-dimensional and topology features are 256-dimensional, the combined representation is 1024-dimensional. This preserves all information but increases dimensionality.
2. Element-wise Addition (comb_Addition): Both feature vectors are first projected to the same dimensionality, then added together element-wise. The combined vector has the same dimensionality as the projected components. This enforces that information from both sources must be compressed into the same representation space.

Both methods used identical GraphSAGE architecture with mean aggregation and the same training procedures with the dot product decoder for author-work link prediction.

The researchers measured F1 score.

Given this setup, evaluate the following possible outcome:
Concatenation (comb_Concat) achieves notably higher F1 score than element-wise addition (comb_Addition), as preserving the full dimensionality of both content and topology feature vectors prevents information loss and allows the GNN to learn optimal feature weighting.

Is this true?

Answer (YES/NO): NO